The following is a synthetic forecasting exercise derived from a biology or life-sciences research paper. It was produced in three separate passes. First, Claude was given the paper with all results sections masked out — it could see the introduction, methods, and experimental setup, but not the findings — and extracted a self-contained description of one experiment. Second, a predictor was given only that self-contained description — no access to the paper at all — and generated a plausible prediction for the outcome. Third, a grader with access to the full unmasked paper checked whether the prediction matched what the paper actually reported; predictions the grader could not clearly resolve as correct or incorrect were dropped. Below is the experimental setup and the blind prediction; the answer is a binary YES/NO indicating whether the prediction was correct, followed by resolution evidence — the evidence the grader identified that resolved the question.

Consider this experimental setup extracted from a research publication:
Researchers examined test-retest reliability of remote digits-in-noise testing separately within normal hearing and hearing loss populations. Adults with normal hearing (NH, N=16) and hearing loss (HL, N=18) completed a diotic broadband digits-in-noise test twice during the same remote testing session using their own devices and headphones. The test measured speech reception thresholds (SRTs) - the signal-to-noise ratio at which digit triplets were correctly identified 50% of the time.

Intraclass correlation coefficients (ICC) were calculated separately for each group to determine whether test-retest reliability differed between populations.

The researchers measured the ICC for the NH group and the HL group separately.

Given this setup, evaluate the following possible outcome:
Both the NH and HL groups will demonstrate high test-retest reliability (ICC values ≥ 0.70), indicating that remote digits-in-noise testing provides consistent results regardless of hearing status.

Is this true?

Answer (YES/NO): NO